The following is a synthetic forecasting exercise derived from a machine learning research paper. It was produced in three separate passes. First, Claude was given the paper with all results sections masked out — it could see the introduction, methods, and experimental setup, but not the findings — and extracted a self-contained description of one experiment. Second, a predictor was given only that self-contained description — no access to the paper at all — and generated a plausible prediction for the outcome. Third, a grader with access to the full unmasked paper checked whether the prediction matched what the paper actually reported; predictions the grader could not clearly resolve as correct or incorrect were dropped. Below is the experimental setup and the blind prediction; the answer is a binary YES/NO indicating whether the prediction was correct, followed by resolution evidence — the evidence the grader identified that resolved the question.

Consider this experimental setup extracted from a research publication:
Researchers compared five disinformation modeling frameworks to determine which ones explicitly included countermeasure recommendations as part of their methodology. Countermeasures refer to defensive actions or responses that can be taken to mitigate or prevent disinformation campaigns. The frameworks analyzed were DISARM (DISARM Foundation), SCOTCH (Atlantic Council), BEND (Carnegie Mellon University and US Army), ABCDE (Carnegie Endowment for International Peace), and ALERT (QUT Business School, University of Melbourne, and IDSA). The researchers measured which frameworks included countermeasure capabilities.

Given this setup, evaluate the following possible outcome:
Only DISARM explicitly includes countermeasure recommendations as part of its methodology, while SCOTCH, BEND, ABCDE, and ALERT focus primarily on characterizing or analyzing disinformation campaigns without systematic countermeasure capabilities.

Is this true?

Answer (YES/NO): NO